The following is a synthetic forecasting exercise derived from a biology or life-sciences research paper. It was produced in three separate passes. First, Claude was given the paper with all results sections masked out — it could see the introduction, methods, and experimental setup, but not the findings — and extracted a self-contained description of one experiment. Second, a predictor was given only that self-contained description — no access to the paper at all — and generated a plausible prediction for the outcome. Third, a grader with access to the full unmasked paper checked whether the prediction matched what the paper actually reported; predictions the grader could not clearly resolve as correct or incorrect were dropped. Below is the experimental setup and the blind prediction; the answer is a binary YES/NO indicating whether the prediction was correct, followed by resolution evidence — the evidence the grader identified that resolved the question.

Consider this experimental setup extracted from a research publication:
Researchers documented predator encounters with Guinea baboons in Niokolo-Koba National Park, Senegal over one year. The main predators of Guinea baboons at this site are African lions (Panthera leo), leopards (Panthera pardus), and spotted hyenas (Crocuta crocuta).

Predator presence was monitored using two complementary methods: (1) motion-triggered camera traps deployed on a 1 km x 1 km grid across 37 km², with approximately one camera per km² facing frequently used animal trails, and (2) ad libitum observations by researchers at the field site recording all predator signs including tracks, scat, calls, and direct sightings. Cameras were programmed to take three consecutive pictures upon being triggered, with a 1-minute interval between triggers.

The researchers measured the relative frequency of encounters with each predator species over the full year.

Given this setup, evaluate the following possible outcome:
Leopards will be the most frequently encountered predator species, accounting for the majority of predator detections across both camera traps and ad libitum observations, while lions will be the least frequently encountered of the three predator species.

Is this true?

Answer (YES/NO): NO